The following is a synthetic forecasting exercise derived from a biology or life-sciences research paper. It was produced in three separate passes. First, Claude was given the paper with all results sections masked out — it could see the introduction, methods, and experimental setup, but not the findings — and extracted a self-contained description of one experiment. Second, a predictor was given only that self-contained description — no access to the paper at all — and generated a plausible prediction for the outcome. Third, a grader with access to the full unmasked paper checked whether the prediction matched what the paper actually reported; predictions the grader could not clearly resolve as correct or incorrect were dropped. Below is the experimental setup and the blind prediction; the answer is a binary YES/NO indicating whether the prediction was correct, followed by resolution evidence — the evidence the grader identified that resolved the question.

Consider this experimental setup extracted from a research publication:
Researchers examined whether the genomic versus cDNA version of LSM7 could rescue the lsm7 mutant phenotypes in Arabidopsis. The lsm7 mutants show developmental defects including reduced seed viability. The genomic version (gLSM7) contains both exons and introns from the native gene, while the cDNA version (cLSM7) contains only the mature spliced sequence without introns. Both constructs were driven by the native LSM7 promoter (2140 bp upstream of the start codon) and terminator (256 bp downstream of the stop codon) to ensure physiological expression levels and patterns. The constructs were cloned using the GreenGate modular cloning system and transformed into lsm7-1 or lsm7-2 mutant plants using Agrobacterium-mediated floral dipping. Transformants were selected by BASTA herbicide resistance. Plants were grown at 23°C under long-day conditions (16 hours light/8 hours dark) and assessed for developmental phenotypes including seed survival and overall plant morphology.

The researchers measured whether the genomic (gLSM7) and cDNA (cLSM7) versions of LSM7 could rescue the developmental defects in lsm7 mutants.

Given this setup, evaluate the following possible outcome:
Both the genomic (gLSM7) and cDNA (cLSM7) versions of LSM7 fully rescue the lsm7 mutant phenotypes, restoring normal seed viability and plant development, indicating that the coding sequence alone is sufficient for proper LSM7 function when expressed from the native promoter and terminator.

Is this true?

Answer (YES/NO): YES